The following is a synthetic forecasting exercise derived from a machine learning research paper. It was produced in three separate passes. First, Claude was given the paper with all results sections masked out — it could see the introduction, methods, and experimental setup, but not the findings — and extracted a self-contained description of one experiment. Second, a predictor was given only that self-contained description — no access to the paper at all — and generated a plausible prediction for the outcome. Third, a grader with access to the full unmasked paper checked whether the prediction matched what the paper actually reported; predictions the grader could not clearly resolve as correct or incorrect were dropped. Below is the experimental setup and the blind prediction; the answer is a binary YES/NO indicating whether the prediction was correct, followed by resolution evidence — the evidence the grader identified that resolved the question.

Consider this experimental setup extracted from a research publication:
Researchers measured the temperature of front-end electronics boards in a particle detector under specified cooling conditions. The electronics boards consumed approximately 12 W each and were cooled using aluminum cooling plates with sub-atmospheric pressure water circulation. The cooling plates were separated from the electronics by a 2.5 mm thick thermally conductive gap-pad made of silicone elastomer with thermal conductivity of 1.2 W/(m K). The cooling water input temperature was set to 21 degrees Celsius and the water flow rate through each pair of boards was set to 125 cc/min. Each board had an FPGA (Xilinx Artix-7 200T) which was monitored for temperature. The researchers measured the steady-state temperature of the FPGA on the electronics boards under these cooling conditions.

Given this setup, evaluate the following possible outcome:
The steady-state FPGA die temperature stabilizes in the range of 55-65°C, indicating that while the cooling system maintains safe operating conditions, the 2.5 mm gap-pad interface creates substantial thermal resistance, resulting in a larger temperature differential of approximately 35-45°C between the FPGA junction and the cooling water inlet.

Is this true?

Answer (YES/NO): NO